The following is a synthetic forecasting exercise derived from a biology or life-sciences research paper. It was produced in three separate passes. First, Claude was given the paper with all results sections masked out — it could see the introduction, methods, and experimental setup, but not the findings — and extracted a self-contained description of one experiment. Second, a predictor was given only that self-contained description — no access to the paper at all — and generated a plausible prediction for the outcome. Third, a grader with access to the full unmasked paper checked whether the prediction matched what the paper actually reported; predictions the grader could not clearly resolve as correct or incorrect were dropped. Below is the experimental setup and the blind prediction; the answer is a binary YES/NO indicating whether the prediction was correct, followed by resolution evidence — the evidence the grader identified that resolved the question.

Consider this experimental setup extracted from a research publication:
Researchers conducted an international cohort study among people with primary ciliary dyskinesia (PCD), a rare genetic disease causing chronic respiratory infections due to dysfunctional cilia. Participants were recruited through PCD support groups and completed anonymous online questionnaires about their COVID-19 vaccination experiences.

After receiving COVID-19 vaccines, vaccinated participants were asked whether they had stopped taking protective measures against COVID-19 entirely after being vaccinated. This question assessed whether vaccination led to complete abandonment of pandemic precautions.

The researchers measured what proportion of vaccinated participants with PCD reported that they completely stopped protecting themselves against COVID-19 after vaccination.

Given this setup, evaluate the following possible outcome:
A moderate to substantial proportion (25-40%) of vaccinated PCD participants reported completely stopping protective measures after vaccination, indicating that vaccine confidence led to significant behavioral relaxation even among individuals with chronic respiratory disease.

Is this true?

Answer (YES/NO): NO